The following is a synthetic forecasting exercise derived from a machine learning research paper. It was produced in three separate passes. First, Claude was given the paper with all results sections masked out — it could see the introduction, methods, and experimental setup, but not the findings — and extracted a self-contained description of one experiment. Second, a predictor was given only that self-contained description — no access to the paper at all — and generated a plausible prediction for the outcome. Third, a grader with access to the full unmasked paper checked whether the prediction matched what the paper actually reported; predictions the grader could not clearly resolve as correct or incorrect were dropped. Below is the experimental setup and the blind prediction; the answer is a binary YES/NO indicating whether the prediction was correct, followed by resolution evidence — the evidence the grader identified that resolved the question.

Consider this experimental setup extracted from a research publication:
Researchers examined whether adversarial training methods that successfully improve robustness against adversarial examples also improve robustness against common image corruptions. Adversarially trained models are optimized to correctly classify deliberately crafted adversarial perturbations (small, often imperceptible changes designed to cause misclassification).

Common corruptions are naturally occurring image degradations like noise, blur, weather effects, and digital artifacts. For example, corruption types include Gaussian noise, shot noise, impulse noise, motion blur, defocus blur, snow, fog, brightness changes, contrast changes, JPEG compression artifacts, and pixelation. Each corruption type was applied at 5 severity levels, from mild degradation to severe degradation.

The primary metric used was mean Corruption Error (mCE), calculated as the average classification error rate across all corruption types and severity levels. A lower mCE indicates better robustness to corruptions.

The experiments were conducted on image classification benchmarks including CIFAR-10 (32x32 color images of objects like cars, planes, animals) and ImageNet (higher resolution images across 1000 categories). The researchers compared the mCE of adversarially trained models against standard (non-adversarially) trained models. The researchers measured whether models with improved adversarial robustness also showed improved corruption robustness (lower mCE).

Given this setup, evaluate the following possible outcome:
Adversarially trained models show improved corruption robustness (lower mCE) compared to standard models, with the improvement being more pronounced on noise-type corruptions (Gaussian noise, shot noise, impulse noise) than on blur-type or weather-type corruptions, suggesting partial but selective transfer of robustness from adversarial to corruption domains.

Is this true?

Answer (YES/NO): NO